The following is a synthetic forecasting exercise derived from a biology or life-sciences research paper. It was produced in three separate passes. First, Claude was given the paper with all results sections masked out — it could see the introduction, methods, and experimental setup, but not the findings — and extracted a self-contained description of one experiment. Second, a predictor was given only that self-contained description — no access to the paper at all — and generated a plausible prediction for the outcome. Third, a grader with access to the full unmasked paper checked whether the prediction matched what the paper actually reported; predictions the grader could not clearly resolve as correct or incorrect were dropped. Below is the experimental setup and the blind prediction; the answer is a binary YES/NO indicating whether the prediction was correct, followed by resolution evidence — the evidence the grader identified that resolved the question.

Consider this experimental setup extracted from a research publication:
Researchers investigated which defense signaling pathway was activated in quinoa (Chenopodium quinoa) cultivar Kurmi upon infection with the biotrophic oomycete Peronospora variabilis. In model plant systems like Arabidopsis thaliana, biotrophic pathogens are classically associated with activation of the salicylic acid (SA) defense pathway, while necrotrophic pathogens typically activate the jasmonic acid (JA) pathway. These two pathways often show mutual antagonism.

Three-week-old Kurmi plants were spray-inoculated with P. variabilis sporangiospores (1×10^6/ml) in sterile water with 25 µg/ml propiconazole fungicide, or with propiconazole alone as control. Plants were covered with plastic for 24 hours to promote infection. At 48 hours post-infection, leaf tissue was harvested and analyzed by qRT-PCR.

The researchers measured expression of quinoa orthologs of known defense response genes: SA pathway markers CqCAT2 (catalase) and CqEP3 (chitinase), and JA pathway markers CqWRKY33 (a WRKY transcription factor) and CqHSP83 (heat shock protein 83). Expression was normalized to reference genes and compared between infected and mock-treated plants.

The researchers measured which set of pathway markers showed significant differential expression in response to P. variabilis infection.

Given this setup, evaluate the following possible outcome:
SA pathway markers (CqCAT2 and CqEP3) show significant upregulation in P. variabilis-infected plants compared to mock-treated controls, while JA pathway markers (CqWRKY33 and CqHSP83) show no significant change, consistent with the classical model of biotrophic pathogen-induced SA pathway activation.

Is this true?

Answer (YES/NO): NO